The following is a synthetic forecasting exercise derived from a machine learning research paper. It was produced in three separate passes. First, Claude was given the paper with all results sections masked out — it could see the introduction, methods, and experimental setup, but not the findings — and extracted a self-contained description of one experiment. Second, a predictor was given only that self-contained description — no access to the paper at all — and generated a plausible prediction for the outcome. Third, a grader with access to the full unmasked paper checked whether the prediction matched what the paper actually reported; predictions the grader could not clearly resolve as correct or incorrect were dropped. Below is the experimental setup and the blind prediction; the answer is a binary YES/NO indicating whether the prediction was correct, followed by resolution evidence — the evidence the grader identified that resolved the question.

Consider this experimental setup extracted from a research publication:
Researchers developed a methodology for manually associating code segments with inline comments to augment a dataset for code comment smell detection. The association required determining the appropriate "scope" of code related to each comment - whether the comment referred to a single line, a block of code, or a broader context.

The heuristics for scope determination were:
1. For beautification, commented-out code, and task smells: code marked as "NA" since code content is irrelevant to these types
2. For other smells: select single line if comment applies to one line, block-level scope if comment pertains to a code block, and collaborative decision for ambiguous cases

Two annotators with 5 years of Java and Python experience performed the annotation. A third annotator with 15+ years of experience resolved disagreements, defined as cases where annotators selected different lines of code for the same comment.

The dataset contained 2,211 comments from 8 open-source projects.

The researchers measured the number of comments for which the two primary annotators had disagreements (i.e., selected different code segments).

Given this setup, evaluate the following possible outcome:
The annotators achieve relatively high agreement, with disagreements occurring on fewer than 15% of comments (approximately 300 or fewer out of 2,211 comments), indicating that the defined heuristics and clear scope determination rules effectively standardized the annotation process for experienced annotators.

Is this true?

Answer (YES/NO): YES